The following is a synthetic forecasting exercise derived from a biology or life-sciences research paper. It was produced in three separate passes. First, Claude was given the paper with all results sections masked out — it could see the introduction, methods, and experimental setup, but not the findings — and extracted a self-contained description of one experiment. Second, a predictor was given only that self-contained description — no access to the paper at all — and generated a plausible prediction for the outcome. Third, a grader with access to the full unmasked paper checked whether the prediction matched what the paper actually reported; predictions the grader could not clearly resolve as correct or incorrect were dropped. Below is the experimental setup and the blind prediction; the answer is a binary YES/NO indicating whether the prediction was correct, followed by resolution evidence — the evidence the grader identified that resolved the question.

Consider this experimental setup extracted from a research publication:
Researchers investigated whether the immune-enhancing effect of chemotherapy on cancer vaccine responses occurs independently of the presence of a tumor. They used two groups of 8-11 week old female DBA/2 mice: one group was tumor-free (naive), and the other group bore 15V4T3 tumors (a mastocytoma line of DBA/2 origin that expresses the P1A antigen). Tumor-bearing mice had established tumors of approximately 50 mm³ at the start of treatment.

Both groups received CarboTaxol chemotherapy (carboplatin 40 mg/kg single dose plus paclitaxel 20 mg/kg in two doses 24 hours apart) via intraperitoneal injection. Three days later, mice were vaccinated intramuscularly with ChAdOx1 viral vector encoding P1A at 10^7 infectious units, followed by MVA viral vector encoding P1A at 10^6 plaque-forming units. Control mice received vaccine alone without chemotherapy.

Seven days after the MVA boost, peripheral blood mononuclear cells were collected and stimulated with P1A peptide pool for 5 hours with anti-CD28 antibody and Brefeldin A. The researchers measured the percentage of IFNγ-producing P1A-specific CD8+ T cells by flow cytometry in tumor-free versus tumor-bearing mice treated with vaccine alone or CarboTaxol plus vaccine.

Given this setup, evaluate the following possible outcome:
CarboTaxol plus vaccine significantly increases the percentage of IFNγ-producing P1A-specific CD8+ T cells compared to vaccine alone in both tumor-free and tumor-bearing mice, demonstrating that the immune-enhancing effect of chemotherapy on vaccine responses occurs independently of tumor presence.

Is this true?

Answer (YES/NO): YES